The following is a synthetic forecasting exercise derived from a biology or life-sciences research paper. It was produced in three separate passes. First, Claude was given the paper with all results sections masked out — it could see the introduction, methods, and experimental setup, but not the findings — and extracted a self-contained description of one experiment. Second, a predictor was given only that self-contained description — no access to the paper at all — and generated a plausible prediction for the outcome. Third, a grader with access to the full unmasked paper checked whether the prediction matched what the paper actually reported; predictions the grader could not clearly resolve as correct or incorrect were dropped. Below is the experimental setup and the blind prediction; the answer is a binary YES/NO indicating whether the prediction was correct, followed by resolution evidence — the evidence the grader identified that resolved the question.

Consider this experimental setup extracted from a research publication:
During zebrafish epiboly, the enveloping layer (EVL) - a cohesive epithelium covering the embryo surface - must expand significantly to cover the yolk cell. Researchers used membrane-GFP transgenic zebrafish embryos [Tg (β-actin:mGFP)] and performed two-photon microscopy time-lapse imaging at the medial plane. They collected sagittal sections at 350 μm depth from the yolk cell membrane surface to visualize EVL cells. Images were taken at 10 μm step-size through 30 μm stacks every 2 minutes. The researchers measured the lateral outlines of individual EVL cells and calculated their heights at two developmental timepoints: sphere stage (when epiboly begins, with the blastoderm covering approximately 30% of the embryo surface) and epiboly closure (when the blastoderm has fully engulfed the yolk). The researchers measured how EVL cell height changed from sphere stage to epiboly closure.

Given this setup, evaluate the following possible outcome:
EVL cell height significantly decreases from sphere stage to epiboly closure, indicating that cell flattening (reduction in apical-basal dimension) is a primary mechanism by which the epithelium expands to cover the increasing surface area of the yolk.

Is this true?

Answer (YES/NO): YES